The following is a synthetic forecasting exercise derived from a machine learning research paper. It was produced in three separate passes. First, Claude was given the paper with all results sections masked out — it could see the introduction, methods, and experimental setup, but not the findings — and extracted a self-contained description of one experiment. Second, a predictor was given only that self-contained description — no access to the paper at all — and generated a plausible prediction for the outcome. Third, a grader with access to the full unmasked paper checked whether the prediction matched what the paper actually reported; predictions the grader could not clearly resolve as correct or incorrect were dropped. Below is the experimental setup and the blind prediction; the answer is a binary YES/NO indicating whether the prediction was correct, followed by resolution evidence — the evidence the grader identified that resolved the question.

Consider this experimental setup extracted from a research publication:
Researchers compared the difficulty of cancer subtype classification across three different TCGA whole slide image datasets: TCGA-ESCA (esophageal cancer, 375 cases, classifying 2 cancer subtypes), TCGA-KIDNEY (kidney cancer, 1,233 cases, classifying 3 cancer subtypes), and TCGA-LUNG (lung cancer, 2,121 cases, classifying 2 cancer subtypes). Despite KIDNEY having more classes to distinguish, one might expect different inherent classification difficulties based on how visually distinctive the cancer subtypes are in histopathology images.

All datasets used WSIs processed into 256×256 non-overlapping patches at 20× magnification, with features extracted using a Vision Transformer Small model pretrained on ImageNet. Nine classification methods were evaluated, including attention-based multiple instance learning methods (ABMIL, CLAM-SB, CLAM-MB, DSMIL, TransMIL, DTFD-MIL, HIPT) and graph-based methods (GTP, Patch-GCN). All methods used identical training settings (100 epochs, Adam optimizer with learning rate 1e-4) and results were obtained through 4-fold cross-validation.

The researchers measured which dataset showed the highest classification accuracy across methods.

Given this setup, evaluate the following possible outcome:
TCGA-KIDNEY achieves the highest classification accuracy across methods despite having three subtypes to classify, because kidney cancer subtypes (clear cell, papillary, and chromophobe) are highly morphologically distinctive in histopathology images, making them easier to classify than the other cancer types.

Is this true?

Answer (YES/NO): YES